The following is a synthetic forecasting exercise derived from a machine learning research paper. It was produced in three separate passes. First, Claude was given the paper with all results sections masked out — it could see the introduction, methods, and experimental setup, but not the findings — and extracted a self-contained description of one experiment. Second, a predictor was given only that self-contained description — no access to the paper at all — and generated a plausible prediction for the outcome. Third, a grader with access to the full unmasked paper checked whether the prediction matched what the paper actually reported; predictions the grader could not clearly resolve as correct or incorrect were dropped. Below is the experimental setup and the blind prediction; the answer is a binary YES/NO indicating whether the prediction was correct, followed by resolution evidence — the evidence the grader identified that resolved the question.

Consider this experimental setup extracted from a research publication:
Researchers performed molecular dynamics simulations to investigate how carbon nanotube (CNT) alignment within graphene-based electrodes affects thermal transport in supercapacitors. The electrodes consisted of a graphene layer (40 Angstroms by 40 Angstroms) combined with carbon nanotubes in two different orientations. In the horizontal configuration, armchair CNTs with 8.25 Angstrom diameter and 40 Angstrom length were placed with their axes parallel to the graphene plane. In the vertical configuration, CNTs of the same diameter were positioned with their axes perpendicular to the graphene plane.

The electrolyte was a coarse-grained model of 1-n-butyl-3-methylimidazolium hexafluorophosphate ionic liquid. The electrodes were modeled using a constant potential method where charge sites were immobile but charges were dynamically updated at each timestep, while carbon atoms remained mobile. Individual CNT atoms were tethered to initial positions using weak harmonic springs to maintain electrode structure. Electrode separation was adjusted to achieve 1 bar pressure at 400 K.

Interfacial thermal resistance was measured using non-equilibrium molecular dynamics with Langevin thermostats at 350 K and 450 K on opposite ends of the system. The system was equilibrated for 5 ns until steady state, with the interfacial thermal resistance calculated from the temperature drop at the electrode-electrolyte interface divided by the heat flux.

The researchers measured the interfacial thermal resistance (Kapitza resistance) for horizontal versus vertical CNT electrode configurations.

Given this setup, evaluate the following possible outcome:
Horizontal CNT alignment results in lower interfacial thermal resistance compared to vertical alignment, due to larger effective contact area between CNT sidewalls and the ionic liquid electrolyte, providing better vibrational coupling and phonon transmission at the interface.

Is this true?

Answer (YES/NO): YES